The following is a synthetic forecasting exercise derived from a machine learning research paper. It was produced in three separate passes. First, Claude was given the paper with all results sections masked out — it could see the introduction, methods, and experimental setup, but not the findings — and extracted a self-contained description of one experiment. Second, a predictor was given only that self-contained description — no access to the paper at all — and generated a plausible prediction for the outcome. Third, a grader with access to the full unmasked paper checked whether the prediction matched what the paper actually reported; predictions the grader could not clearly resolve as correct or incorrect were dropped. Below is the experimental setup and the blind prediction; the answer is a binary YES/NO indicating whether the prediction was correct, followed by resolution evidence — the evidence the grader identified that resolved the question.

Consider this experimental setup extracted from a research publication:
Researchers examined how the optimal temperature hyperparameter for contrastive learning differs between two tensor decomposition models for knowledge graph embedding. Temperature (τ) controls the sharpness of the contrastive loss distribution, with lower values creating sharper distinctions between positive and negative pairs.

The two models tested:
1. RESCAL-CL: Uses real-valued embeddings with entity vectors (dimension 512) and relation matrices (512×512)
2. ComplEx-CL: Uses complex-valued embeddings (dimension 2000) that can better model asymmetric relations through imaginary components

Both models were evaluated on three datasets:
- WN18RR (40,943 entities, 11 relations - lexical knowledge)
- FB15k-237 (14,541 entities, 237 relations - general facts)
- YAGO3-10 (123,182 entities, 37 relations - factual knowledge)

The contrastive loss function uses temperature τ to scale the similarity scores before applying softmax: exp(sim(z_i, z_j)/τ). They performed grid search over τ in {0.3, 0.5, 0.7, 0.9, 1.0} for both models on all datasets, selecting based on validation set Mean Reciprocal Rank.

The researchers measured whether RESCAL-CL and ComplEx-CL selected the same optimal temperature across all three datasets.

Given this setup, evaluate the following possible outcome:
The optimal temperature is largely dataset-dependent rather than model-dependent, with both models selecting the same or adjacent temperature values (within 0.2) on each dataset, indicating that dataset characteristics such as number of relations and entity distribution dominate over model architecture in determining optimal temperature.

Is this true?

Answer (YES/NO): NO